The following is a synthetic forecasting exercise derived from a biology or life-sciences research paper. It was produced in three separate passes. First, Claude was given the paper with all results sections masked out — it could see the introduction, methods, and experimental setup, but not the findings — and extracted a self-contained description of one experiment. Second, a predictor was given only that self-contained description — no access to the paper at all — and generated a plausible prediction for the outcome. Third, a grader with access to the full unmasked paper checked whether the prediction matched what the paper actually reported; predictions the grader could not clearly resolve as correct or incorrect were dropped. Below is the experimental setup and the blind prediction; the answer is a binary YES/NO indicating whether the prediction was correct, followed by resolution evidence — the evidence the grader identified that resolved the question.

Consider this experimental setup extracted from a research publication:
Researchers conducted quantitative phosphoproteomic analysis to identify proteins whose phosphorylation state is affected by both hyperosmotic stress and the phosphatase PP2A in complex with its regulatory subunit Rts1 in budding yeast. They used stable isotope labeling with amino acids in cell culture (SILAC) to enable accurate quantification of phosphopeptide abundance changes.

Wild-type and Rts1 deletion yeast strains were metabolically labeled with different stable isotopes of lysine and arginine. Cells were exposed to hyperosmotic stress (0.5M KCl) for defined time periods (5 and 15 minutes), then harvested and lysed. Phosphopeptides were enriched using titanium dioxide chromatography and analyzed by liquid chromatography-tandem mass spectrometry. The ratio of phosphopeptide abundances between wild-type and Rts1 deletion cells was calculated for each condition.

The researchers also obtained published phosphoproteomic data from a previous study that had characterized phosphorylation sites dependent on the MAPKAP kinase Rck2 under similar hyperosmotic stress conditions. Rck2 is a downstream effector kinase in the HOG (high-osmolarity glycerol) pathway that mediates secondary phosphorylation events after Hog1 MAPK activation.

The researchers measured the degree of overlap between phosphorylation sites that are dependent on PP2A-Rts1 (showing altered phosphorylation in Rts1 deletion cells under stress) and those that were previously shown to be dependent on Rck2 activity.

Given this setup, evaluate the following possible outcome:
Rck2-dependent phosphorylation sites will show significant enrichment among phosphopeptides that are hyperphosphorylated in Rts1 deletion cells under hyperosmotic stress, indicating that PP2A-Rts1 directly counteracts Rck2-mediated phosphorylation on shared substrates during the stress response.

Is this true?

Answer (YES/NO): YES